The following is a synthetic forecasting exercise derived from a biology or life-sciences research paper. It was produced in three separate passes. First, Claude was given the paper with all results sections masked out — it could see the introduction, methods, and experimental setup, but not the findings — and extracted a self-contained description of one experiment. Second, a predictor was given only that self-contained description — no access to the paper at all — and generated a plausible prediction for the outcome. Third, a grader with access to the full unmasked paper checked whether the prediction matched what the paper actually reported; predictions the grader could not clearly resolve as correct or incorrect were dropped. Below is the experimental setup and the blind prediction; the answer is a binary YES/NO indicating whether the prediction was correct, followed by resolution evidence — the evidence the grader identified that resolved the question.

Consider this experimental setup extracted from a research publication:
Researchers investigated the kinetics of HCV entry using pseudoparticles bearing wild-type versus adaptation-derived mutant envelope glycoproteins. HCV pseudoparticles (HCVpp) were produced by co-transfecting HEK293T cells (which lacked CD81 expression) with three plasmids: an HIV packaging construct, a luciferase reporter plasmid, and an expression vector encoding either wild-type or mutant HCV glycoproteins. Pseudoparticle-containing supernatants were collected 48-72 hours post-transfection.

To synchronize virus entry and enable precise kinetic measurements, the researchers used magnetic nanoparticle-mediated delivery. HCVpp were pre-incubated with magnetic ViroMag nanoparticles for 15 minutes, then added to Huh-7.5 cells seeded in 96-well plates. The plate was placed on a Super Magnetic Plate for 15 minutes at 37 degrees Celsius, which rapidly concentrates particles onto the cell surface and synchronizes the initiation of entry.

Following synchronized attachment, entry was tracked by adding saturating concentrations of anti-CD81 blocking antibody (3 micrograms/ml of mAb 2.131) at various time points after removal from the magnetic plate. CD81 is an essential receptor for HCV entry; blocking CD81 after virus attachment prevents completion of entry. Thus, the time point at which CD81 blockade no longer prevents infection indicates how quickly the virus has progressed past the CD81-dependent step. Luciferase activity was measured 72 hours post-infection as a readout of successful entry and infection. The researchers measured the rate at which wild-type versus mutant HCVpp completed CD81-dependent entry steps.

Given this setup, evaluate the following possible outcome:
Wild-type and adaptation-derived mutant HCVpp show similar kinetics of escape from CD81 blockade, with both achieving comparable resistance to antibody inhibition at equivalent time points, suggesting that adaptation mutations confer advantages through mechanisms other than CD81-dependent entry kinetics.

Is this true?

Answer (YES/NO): NO